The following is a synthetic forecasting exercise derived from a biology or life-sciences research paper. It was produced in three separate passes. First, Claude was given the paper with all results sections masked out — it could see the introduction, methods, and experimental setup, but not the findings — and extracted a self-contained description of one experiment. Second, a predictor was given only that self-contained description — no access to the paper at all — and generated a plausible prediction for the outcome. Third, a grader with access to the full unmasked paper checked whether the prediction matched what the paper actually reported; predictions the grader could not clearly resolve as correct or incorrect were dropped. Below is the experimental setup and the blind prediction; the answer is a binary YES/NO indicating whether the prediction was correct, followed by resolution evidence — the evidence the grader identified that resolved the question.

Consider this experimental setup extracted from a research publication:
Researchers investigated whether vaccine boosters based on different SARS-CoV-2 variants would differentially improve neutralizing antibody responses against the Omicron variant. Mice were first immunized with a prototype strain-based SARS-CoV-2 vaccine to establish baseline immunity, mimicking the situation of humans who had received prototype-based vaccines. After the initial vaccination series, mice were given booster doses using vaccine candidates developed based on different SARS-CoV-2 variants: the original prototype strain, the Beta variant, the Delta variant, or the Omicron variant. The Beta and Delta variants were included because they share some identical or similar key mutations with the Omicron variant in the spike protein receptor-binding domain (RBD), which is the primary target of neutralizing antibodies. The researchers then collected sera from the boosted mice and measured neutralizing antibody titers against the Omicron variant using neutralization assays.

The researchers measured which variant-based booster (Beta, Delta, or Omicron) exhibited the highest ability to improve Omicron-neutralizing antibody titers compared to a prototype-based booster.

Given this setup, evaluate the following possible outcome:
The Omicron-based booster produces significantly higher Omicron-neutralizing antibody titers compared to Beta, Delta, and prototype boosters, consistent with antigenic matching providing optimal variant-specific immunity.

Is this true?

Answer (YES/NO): NO